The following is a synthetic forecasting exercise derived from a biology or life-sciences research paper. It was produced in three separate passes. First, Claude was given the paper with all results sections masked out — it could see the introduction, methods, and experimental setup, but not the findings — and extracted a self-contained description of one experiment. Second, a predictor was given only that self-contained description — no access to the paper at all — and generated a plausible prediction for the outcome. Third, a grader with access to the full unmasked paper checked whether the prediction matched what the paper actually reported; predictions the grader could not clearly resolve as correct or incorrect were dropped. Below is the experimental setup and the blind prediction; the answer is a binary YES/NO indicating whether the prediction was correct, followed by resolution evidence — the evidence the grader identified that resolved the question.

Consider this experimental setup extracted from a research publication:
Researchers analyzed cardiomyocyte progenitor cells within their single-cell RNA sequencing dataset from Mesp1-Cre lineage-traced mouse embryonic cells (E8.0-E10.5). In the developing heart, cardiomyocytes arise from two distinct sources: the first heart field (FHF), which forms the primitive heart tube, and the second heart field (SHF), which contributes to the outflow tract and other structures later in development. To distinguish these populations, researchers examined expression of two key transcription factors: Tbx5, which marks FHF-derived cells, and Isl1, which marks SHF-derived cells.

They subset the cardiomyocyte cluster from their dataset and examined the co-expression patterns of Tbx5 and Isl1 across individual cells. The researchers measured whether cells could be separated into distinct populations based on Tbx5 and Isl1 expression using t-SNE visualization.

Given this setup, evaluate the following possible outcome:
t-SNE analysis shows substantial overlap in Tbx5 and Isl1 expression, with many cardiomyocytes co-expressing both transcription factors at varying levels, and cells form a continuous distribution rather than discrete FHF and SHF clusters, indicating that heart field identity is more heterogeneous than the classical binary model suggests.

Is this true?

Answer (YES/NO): NO